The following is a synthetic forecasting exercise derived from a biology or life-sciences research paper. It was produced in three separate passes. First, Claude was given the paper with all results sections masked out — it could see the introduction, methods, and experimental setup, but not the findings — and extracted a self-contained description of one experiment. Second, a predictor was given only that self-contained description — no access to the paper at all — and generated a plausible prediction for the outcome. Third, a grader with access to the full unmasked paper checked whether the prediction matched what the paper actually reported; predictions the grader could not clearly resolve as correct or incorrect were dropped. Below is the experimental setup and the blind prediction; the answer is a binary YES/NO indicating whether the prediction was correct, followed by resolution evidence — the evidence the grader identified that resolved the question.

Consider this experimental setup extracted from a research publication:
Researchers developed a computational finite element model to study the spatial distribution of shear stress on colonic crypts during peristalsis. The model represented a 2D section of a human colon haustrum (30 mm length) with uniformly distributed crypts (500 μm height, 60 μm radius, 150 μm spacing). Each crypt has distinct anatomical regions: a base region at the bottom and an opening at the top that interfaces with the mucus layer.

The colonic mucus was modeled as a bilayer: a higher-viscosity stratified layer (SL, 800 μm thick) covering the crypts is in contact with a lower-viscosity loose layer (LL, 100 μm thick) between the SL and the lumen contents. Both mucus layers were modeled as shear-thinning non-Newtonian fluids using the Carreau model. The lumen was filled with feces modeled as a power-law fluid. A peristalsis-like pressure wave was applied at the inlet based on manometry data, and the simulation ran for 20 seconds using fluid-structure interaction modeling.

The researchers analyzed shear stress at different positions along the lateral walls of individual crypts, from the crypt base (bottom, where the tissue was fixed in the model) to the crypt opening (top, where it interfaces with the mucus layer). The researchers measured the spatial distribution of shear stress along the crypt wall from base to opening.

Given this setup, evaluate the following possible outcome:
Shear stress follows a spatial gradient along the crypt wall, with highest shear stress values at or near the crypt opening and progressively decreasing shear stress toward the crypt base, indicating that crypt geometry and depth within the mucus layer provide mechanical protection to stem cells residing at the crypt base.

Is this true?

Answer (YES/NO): YES